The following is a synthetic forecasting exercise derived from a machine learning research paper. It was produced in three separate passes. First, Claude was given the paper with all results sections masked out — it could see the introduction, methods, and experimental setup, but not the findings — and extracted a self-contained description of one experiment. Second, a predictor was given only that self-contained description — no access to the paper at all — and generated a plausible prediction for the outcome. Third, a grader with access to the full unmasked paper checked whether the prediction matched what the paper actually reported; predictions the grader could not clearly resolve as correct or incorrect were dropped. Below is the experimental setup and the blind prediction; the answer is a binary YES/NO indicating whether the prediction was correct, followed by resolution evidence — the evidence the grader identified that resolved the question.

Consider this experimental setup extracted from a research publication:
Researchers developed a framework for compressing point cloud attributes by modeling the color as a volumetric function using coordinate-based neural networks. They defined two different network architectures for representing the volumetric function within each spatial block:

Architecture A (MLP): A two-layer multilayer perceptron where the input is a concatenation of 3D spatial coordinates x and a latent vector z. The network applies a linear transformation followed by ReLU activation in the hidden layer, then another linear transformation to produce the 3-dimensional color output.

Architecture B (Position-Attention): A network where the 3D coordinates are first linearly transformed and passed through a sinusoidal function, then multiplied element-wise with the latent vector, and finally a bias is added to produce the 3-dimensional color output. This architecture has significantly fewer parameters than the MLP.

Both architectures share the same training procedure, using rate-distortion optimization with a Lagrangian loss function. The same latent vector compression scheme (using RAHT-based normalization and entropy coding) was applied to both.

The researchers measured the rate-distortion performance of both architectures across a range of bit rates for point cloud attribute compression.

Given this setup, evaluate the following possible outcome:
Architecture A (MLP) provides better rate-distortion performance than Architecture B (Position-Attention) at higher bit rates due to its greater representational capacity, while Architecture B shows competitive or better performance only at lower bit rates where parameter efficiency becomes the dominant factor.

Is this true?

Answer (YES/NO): YES